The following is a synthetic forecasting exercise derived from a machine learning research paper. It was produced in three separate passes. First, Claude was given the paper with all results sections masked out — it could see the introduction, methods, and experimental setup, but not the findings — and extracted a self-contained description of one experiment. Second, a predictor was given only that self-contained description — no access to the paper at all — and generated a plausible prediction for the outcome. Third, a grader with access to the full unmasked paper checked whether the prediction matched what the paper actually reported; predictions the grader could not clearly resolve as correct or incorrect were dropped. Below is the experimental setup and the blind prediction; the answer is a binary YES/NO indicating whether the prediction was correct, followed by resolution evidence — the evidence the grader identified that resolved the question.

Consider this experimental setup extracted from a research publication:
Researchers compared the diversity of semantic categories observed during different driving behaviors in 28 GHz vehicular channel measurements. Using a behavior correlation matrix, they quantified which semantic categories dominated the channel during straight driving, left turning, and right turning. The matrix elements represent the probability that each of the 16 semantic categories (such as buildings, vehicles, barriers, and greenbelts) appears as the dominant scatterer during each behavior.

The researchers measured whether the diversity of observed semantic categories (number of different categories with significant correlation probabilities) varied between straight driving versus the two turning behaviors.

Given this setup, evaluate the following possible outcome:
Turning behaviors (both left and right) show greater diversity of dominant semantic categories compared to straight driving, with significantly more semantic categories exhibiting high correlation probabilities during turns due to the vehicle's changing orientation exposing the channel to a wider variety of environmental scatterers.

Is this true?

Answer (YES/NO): NO